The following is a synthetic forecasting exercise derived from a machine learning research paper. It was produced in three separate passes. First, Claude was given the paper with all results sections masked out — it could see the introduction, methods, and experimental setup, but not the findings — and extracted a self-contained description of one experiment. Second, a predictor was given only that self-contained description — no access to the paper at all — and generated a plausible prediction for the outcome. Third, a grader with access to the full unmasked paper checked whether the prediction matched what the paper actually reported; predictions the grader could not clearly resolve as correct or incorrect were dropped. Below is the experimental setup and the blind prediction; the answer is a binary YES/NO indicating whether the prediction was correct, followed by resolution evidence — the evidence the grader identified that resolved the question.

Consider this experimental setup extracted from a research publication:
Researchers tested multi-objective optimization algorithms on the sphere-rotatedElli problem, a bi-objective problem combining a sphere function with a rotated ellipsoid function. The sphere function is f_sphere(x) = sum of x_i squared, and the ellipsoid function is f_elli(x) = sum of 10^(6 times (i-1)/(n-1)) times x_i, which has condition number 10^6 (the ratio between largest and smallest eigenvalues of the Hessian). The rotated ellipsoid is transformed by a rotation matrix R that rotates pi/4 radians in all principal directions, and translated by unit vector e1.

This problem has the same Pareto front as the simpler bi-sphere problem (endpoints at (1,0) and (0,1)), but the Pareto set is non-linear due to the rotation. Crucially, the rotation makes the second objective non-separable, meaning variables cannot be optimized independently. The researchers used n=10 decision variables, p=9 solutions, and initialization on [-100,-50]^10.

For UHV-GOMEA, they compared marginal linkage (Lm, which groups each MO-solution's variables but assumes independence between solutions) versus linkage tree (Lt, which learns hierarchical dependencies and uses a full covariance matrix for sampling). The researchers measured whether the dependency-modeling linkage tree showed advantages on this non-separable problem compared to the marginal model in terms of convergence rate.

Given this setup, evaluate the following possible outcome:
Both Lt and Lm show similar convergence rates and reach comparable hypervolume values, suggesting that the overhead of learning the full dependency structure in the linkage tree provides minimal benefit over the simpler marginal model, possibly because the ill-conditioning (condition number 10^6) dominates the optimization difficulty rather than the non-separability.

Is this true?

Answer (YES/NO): NO